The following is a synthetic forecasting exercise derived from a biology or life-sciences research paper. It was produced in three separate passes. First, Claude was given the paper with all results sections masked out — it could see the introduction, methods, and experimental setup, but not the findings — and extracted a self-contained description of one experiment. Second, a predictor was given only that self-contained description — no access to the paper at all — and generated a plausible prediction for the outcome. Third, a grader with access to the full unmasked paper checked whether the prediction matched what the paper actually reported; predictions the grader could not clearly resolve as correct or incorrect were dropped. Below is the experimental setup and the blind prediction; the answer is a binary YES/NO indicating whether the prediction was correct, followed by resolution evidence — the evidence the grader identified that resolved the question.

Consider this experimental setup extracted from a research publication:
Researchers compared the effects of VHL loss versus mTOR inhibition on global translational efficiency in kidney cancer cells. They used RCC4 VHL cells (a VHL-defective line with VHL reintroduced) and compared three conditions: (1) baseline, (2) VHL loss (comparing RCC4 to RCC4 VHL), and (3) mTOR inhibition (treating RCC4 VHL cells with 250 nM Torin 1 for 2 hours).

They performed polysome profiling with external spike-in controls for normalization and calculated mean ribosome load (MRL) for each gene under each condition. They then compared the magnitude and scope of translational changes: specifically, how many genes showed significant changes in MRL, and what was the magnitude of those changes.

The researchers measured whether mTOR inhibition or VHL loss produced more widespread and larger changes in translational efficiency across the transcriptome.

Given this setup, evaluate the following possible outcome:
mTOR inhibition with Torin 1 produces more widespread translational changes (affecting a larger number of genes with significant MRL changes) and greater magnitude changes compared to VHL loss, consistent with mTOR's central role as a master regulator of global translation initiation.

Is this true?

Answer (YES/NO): YES